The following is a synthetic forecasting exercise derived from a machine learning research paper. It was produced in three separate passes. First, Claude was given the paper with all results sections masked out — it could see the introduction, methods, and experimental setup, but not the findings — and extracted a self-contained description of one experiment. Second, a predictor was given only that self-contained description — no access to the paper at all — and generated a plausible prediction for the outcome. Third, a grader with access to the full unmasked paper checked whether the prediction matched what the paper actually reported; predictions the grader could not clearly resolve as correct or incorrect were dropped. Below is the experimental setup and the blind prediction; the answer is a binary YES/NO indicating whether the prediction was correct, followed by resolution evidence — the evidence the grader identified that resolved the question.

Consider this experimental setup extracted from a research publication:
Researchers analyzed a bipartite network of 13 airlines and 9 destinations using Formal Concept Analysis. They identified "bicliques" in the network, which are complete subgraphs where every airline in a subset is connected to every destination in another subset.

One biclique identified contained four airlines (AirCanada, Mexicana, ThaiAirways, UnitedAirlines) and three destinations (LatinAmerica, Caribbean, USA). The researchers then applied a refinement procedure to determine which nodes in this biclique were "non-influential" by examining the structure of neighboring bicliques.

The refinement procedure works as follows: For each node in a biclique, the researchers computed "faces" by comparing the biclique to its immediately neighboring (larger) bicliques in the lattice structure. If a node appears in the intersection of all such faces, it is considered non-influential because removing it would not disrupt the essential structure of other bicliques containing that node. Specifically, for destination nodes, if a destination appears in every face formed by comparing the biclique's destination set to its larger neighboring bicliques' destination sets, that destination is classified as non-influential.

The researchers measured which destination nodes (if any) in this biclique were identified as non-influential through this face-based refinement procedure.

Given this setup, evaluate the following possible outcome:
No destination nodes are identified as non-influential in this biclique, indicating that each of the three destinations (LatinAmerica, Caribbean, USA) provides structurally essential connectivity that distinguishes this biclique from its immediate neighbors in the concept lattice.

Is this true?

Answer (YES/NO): NO